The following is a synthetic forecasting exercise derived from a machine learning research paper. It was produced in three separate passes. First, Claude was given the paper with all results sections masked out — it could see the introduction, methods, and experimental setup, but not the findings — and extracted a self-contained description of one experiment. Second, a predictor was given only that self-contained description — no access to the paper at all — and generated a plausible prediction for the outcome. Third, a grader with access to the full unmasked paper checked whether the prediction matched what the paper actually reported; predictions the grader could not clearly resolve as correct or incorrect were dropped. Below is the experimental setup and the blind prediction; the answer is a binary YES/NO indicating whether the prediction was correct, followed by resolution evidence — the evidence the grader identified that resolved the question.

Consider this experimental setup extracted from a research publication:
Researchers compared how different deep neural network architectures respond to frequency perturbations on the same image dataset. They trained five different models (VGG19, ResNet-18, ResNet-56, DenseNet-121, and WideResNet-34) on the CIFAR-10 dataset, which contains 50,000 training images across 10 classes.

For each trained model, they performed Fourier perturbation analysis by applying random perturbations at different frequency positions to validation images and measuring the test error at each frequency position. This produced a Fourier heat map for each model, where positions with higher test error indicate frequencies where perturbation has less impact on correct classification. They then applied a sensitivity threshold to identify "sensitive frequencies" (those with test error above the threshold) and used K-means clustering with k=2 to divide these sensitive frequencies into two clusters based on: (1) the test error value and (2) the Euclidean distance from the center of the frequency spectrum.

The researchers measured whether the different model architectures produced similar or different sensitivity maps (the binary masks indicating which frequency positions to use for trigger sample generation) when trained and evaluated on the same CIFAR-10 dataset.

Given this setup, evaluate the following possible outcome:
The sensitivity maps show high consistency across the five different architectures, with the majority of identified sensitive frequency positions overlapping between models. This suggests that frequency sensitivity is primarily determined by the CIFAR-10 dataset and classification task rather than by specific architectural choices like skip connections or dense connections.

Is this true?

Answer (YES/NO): NO